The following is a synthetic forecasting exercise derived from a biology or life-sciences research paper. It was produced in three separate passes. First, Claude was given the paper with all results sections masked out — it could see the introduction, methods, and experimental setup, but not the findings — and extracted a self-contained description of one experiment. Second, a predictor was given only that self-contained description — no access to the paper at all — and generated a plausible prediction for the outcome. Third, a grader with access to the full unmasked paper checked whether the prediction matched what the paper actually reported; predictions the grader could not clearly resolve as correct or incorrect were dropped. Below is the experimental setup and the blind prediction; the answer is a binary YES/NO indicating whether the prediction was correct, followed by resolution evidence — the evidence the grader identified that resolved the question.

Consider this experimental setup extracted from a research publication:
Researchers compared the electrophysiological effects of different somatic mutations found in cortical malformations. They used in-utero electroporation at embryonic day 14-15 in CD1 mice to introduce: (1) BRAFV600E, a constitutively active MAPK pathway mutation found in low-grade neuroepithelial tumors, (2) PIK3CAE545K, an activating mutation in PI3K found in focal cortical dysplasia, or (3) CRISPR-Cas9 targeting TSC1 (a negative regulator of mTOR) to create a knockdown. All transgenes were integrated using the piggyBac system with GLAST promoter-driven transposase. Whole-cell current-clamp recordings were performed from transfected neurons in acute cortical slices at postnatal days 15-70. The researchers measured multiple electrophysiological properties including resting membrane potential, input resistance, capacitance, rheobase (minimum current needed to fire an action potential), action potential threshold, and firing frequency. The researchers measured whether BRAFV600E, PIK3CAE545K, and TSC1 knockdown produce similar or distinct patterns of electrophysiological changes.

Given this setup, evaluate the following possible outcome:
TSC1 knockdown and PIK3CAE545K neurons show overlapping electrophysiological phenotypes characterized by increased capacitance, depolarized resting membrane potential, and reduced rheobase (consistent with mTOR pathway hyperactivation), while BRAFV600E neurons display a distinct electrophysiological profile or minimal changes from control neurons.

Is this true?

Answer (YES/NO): NO